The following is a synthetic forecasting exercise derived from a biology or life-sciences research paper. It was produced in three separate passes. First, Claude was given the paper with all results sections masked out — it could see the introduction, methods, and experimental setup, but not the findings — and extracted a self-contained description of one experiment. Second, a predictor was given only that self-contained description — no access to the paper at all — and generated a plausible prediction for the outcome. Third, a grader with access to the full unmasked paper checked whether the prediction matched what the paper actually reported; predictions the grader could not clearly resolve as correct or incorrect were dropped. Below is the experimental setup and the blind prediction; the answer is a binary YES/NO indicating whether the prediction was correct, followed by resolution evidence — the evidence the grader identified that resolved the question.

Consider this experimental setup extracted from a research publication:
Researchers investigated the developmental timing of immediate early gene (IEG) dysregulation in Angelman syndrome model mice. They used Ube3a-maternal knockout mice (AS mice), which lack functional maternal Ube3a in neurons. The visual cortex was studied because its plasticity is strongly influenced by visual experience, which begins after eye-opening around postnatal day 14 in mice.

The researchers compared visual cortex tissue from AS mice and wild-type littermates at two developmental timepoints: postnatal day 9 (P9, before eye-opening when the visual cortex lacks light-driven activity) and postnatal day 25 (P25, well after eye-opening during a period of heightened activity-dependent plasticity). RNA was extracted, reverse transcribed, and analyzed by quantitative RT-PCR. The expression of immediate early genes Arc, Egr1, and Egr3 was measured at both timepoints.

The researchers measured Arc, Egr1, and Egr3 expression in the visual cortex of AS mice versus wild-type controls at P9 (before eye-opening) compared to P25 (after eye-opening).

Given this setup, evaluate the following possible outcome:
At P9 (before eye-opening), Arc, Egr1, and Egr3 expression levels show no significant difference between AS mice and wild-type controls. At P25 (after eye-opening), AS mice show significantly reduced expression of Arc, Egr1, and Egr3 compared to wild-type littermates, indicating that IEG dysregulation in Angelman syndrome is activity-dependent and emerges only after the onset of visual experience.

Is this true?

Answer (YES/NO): YES